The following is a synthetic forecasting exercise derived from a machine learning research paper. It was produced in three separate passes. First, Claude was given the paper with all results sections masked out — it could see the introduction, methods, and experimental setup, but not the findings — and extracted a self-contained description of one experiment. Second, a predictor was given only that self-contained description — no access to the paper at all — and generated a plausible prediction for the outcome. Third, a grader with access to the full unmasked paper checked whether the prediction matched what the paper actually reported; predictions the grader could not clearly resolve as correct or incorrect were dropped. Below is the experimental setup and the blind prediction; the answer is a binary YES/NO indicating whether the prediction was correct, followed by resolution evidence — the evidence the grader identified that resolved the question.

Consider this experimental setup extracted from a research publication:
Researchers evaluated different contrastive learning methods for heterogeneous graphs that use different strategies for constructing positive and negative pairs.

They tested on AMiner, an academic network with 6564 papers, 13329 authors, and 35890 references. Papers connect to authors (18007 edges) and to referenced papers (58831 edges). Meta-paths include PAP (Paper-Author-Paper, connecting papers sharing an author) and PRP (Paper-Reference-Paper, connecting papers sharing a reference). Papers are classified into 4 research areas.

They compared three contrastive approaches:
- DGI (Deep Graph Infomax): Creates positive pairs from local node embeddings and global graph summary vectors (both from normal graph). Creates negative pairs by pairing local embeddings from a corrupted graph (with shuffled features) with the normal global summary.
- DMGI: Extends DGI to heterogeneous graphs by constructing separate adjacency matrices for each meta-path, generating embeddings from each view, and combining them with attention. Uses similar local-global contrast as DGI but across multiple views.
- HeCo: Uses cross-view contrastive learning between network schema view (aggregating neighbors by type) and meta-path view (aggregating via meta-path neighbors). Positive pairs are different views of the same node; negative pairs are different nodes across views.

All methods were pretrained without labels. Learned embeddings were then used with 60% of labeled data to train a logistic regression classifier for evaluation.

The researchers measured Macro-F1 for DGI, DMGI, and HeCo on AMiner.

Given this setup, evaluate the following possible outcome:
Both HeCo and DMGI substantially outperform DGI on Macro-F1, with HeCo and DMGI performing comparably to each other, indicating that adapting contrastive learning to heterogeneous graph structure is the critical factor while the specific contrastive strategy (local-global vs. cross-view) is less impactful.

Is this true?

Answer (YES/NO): NO